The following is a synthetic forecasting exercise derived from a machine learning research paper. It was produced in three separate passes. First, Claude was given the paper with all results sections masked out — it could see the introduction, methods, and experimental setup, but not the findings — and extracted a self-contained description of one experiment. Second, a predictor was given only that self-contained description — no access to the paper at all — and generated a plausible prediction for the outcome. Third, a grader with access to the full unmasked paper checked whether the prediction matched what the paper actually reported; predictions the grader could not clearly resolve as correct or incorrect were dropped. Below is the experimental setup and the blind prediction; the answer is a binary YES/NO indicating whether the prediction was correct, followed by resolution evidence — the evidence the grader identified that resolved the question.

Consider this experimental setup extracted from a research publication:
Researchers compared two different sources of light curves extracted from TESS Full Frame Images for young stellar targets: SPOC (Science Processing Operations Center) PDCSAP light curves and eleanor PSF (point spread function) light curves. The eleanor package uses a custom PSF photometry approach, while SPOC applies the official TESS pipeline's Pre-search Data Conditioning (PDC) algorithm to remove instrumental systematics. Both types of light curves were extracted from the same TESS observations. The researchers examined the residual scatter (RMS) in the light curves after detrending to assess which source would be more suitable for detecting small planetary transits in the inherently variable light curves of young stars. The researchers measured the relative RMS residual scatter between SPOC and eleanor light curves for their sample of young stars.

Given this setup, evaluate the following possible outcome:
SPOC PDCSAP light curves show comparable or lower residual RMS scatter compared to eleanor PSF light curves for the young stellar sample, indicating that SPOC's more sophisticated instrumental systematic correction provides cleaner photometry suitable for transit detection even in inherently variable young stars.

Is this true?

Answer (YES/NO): YES